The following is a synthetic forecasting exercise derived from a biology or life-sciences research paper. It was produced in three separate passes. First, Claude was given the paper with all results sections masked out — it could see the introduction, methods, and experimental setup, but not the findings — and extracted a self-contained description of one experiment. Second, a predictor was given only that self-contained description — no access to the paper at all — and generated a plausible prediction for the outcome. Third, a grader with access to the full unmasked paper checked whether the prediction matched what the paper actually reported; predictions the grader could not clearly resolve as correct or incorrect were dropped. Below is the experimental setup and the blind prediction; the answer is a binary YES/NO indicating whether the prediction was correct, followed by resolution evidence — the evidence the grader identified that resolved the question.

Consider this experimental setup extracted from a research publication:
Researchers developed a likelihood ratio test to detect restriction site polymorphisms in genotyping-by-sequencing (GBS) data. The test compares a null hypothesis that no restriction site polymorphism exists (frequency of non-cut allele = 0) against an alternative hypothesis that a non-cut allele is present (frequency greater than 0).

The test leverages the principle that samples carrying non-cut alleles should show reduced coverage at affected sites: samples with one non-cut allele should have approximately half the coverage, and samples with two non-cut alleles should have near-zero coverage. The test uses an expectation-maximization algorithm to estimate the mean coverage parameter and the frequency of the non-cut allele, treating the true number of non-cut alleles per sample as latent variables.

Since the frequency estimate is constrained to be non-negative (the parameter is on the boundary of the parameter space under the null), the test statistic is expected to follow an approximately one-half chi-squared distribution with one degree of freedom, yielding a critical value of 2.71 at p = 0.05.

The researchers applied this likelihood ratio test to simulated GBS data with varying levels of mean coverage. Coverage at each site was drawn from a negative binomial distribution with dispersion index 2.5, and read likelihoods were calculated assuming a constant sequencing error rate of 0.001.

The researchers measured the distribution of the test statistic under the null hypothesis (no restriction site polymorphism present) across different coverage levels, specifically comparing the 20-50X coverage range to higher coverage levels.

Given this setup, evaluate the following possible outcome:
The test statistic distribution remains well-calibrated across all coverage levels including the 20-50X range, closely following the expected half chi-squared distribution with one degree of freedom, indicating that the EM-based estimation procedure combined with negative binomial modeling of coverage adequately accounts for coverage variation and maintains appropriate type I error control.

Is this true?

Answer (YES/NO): NO